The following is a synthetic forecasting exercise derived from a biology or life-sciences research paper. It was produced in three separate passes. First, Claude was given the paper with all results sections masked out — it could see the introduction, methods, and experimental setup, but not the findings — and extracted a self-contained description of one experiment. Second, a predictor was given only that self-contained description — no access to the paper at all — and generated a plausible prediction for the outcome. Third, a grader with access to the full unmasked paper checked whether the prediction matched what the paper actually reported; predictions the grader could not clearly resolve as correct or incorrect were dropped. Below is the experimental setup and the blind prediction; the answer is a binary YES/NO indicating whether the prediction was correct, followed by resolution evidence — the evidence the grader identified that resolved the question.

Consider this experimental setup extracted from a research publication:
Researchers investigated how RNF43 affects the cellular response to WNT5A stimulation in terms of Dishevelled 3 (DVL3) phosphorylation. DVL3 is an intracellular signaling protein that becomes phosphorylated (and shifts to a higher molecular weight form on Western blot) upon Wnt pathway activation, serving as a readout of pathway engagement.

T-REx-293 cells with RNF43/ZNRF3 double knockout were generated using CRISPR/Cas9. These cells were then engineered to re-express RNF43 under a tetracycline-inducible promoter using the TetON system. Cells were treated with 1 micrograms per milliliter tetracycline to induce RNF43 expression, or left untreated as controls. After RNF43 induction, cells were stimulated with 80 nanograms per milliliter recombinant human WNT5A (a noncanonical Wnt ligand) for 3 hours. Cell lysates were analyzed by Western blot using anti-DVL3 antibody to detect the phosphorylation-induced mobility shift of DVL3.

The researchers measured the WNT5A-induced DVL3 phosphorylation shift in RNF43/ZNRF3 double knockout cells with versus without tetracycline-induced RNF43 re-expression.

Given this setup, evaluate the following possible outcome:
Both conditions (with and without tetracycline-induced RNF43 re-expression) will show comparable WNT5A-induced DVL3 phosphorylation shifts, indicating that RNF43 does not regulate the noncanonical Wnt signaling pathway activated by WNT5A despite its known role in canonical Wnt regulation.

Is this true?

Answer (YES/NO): NO